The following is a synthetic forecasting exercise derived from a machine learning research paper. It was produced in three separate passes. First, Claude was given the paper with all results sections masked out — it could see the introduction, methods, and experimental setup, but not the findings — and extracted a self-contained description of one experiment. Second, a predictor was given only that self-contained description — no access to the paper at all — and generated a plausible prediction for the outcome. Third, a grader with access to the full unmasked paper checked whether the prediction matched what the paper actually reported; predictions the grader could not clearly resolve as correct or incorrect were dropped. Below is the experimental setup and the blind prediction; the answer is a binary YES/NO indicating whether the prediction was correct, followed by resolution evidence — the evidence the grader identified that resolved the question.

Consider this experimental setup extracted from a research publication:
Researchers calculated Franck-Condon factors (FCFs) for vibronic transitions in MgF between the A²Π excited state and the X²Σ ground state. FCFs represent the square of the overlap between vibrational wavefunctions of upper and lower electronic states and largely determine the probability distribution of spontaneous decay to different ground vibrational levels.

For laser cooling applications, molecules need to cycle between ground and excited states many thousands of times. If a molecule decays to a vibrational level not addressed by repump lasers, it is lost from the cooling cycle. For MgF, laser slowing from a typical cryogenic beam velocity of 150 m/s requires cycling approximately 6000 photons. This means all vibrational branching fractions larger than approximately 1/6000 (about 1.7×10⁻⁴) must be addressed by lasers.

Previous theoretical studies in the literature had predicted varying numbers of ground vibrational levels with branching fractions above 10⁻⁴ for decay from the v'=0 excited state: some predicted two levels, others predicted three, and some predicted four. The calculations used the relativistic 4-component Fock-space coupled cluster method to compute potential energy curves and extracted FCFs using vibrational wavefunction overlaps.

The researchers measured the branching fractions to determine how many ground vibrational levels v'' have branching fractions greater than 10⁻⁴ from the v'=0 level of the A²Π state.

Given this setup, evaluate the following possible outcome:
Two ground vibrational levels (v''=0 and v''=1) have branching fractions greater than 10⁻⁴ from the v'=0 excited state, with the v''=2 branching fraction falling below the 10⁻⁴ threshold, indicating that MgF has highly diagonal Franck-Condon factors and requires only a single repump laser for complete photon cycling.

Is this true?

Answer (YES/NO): NO